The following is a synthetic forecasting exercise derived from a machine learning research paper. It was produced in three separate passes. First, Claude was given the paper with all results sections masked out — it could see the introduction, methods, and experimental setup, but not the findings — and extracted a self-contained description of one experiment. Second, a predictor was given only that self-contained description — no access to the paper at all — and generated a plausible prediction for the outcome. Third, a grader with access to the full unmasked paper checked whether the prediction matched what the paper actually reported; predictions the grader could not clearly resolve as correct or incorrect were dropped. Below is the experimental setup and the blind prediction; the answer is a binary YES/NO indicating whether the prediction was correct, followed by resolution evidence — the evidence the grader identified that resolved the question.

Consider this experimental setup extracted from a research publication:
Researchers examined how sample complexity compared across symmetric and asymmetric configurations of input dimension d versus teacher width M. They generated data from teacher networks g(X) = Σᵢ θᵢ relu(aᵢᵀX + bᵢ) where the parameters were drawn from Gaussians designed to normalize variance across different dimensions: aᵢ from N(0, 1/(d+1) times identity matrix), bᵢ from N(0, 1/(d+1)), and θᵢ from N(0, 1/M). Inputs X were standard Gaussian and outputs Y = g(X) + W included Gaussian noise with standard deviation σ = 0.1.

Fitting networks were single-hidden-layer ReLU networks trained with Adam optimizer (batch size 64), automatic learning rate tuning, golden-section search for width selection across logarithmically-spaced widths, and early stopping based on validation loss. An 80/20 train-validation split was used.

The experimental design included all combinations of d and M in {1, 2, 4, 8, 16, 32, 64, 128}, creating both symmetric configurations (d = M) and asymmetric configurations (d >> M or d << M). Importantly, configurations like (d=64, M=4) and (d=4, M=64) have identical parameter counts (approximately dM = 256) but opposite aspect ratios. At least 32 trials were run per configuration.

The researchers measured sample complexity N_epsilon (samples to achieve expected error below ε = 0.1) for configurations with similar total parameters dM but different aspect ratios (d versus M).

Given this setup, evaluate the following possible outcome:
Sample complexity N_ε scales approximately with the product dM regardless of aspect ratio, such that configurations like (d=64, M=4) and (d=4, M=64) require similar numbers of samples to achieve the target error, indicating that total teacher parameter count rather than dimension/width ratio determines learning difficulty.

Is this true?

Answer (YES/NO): YES